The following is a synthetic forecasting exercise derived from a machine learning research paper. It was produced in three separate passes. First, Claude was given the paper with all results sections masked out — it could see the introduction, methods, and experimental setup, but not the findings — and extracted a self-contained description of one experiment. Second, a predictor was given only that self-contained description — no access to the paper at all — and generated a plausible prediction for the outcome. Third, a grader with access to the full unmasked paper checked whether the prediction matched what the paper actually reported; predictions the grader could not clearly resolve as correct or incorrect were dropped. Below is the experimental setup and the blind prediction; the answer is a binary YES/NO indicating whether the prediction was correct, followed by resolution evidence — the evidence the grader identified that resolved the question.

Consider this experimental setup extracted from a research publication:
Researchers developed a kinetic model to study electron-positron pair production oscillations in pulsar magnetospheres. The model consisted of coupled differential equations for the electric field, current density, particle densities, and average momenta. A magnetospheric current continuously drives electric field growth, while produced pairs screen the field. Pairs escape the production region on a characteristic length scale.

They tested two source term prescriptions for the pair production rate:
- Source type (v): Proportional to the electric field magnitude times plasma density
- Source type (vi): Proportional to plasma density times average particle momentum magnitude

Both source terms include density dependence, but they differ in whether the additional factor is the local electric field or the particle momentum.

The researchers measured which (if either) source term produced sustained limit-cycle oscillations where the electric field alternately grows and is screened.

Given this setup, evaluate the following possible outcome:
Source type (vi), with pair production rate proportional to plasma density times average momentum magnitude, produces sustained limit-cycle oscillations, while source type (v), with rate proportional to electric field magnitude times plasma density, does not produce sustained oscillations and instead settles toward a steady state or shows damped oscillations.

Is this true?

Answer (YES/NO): YES